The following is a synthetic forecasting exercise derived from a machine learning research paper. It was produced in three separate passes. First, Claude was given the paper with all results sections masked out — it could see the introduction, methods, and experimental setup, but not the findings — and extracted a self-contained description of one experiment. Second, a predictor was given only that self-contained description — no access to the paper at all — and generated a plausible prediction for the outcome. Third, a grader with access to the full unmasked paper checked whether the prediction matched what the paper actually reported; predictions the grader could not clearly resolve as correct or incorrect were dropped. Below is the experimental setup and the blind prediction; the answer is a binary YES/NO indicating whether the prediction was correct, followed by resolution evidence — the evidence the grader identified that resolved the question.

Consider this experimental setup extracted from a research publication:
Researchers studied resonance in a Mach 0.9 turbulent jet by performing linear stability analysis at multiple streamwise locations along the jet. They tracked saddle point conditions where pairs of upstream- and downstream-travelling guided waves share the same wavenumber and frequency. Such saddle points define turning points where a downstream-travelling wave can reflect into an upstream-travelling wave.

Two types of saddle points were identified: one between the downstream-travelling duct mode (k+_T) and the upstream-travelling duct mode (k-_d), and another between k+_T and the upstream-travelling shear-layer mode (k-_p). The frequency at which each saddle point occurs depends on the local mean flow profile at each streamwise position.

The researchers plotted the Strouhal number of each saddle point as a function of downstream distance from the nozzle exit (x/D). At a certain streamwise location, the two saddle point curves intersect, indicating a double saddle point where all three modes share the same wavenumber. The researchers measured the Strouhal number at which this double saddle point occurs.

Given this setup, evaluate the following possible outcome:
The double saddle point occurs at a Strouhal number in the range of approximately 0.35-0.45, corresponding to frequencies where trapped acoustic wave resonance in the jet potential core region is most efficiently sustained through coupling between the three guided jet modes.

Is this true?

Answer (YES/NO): YES